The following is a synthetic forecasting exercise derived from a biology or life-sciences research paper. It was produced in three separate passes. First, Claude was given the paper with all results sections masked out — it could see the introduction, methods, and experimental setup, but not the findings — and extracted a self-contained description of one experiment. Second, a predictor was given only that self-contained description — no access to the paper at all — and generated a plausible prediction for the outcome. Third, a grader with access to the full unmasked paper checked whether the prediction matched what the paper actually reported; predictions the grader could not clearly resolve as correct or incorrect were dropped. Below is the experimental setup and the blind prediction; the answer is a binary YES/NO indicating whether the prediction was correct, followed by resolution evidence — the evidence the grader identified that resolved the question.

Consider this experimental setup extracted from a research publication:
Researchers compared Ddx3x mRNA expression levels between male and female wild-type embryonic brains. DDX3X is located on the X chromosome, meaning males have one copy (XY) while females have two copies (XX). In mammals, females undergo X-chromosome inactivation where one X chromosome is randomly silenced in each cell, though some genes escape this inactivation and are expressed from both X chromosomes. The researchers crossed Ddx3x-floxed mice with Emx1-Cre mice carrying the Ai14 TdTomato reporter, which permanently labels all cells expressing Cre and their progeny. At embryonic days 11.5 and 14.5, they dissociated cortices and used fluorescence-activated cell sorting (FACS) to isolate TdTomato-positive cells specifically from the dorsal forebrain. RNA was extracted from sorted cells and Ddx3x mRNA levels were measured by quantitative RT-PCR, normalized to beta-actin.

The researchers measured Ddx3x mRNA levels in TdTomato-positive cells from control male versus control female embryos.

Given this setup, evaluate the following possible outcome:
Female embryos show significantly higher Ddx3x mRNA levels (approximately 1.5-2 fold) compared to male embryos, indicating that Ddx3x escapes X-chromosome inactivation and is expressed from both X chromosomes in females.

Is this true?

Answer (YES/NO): NO